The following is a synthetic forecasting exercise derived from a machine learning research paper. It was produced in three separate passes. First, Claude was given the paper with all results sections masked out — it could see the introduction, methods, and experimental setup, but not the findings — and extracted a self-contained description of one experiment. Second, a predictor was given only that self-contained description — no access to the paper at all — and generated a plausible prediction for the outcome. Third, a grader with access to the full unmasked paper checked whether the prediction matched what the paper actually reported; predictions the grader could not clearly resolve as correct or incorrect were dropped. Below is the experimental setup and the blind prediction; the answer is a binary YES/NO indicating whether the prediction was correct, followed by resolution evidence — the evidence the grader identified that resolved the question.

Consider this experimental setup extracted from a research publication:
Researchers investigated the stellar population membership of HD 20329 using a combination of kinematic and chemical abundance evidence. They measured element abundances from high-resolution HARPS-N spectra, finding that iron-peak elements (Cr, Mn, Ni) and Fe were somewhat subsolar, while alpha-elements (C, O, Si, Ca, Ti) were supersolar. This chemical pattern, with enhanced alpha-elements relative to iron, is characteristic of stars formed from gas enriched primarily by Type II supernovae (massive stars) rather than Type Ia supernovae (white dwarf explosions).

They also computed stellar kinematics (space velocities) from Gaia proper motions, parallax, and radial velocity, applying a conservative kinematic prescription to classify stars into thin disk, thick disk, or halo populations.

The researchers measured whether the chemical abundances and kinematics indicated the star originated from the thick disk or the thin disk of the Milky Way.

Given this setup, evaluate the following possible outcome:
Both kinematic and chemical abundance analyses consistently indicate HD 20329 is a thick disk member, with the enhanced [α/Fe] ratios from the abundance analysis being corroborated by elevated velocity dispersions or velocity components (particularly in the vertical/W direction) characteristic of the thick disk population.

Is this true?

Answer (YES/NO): NO